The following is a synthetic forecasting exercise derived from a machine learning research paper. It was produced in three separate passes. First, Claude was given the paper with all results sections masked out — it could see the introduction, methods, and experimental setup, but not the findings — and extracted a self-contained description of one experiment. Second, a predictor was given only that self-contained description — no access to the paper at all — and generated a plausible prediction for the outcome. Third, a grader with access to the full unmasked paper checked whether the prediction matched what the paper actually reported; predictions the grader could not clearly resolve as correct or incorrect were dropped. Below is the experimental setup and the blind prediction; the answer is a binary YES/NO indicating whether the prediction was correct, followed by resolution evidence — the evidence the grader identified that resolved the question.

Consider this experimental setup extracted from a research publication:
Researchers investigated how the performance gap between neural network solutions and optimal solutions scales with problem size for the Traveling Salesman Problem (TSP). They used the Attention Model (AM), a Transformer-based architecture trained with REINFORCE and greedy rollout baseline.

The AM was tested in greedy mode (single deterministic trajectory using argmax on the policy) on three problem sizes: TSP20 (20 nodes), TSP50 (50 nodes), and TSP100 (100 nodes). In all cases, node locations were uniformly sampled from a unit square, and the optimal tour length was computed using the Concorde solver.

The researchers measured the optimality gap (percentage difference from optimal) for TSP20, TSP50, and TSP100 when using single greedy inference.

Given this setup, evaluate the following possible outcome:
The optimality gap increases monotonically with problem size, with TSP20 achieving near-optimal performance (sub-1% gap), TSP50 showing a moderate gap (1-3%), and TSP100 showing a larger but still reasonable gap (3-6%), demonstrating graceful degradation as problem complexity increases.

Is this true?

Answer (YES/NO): YES